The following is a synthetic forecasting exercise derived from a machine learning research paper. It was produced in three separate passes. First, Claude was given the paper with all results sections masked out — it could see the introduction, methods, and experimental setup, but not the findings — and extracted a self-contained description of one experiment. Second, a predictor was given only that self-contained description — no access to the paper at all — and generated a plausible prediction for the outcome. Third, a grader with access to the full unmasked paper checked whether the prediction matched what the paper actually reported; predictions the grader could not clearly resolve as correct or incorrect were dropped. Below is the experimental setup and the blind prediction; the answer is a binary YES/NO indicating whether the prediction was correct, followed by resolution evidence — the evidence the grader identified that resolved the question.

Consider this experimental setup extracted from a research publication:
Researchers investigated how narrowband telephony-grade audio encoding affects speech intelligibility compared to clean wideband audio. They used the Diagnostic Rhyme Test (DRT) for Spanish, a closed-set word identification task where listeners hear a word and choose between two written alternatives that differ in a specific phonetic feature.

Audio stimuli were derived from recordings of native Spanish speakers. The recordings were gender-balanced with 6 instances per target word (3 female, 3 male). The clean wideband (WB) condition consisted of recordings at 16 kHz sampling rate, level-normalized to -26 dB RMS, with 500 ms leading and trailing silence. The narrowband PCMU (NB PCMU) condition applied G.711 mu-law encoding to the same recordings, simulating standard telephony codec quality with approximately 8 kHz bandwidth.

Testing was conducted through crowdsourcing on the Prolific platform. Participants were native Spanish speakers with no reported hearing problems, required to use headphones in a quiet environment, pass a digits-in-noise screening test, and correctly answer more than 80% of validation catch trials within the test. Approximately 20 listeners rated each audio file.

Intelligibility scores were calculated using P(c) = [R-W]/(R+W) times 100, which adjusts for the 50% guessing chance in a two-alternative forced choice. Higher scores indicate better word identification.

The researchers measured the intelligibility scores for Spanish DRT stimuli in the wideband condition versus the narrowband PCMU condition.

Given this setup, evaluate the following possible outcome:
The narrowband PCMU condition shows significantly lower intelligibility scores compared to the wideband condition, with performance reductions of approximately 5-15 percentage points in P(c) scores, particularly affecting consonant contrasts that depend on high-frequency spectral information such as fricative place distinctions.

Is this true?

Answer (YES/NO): NO